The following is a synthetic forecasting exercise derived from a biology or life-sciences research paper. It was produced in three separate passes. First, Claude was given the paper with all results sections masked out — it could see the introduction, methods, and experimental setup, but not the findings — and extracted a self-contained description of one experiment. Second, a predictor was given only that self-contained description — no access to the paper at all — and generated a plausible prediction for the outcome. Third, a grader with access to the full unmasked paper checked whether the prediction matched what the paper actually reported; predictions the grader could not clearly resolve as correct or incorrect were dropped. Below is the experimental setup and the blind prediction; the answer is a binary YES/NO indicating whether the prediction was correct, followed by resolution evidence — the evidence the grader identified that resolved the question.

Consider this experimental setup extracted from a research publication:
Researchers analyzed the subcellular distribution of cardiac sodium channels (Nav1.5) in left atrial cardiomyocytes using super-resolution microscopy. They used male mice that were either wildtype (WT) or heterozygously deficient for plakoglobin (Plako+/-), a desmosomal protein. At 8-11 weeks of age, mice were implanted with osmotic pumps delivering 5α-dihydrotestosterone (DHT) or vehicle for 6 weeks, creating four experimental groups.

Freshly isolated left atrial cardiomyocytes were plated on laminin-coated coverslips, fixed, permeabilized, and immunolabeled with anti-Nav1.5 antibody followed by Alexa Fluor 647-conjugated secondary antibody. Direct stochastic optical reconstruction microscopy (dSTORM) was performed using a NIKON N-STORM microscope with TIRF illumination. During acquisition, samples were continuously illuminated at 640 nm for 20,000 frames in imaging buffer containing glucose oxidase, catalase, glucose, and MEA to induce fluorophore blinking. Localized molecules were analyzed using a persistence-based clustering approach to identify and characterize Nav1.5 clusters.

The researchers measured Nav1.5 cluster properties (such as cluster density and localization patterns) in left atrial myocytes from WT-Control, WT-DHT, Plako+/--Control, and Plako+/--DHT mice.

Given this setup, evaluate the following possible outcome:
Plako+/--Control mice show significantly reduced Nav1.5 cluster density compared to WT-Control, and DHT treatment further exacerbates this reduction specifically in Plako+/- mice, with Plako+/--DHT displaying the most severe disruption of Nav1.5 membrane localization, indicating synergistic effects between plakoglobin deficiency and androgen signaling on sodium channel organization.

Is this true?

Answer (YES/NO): NO